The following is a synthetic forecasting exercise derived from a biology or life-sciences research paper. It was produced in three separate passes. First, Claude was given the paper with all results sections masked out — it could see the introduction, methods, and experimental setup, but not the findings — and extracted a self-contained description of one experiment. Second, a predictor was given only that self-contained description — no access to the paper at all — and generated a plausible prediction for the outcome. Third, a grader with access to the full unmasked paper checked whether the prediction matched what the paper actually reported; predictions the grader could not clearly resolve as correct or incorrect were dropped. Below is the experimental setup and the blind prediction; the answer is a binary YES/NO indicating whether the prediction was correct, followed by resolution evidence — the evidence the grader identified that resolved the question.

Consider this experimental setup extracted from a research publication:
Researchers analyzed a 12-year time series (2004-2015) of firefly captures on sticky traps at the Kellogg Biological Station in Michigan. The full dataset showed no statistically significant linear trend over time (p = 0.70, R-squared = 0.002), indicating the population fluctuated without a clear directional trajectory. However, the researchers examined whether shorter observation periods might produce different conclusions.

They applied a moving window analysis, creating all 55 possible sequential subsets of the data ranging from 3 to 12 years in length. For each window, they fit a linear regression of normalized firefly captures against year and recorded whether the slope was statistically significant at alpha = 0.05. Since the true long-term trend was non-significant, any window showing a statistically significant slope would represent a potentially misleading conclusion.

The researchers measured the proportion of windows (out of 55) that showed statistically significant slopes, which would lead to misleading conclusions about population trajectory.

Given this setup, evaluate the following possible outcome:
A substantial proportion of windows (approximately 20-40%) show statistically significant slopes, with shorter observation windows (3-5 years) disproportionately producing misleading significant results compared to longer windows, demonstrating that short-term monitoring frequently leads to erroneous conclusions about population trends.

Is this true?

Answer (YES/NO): NO